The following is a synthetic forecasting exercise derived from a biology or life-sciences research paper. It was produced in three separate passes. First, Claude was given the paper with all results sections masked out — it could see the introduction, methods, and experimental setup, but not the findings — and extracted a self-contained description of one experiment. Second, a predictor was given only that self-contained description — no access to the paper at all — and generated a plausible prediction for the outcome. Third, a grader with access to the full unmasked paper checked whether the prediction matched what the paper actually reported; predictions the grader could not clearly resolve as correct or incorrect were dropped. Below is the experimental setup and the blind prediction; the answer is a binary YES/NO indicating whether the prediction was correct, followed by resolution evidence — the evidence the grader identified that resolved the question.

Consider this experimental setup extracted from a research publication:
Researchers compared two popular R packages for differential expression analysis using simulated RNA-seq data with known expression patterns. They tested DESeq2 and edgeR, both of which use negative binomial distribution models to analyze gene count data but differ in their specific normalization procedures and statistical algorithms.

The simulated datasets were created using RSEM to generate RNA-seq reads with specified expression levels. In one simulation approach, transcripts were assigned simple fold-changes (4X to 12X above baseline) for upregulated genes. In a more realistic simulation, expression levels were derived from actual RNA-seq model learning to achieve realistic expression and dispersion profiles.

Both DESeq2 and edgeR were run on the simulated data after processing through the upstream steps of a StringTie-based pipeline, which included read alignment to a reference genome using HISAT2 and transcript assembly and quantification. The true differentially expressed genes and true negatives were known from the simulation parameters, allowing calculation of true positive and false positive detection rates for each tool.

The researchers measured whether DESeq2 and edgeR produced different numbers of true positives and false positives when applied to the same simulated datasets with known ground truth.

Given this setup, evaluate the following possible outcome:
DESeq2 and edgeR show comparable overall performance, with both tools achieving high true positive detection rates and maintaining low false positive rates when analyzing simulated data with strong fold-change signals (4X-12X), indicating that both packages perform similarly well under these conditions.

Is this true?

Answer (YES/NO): NO